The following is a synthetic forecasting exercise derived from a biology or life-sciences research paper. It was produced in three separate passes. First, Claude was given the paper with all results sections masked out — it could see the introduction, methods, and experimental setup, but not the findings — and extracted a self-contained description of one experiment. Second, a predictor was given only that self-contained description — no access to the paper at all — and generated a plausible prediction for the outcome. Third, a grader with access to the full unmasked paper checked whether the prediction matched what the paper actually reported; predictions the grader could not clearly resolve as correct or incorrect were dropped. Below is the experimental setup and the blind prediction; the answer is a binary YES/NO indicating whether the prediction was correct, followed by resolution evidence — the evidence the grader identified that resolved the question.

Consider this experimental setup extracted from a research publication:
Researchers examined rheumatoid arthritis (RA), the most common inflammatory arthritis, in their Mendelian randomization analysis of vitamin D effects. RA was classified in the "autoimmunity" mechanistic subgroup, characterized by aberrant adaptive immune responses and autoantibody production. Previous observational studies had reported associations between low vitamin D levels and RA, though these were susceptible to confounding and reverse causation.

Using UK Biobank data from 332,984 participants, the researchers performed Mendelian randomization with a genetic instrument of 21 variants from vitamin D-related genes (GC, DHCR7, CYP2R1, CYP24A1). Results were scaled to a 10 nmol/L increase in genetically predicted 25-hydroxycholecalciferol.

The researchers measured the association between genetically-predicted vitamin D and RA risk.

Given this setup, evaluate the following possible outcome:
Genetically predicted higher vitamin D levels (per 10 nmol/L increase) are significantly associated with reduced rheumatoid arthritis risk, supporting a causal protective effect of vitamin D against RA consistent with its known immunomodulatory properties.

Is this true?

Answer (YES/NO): NO